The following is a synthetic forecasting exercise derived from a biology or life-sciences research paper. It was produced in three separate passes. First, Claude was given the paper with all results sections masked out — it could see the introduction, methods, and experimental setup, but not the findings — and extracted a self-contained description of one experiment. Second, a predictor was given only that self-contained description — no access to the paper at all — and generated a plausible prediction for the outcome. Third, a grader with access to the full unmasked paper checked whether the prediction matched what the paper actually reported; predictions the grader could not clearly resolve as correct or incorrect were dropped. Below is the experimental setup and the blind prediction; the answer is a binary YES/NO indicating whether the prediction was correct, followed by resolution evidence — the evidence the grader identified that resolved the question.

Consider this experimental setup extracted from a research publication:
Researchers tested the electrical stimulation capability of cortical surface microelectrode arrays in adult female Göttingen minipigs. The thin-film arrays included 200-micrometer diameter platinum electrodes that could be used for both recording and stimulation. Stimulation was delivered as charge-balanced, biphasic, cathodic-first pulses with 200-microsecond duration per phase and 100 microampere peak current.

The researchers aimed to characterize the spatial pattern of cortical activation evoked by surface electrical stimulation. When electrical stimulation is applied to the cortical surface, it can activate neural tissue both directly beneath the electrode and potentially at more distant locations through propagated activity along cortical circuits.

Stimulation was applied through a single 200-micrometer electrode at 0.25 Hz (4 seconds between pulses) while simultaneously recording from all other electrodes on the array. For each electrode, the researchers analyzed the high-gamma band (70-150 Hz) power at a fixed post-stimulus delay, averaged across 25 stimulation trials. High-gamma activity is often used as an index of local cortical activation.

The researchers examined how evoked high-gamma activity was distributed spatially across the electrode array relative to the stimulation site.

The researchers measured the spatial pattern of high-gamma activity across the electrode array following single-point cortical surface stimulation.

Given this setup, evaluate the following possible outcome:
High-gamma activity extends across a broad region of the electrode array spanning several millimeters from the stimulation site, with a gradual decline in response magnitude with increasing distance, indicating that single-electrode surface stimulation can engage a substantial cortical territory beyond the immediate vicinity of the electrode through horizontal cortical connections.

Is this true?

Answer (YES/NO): NO